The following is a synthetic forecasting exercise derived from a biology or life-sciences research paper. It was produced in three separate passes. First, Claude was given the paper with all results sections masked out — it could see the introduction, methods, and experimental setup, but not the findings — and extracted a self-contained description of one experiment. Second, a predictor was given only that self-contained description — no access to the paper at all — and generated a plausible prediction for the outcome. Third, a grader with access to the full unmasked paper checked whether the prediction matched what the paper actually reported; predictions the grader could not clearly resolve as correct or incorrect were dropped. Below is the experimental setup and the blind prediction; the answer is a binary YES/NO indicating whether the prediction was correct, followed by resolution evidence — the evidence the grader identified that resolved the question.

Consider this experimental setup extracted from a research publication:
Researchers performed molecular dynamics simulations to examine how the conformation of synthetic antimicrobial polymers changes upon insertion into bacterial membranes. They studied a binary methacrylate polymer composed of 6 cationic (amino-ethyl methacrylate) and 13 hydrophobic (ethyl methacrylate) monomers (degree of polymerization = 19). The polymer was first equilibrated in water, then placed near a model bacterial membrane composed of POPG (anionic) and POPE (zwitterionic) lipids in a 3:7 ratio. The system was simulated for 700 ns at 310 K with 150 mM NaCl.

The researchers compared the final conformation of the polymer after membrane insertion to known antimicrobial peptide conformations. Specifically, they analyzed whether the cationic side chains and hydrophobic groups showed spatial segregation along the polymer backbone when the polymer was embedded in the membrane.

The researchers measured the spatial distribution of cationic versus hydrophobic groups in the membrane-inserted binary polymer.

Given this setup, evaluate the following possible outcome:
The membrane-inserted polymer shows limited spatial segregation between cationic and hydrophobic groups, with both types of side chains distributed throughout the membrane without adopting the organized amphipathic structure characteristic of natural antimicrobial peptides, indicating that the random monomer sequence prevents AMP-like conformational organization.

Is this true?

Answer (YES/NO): NO